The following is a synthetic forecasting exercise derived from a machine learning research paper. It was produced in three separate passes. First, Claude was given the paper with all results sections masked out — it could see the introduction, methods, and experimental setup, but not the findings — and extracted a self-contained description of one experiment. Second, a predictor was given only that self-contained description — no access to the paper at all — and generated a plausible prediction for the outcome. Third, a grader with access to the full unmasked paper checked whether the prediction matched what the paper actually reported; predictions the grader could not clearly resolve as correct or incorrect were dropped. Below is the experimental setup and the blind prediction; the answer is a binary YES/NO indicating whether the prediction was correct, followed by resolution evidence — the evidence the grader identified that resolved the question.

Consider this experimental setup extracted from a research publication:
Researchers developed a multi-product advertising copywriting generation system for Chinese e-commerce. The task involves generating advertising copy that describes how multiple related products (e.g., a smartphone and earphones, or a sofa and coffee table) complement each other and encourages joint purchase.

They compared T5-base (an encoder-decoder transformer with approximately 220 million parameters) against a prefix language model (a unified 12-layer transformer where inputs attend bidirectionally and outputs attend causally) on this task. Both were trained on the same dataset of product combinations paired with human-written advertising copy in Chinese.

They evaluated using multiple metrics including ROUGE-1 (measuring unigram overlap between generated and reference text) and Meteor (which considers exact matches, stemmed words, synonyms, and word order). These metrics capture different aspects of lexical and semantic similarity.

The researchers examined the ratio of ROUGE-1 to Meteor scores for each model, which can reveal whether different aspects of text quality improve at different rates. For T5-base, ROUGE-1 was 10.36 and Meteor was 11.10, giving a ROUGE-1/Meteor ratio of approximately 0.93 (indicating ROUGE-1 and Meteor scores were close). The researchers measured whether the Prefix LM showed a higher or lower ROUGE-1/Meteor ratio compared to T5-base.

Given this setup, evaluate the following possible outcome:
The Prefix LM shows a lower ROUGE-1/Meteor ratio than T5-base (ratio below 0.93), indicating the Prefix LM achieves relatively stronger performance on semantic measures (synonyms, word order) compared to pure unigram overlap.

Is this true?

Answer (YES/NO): NO